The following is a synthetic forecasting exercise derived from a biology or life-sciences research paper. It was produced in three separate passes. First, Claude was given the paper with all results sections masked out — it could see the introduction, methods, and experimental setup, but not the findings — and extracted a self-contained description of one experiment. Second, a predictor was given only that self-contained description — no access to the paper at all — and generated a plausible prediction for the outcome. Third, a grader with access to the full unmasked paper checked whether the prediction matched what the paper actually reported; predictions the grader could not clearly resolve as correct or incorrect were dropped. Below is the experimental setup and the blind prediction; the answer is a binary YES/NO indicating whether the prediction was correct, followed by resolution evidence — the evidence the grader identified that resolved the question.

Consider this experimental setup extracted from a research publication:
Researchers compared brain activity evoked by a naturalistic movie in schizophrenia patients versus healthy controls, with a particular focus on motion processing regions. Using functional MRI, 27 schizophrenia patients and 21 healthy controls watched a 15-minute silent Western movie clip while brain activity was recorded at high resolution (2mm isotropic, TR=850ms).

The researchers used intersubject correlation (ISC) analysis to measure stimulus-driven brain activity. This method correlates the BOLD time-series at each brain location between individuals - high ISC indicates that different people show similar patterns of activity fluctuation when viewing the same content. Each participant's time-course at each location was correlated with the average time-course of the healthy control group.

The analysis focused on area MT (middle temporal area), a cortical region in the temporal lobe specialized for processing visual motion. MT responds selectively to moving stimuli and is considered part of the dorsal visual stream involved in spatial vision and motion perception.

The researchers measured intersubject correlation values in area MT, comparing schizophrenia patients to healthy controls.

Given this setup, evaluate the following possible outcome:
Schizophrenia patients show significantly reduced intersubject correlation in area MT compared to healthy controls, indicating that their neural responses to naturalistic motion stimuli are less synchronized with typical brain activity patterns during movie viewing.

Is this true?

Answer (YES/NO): NO